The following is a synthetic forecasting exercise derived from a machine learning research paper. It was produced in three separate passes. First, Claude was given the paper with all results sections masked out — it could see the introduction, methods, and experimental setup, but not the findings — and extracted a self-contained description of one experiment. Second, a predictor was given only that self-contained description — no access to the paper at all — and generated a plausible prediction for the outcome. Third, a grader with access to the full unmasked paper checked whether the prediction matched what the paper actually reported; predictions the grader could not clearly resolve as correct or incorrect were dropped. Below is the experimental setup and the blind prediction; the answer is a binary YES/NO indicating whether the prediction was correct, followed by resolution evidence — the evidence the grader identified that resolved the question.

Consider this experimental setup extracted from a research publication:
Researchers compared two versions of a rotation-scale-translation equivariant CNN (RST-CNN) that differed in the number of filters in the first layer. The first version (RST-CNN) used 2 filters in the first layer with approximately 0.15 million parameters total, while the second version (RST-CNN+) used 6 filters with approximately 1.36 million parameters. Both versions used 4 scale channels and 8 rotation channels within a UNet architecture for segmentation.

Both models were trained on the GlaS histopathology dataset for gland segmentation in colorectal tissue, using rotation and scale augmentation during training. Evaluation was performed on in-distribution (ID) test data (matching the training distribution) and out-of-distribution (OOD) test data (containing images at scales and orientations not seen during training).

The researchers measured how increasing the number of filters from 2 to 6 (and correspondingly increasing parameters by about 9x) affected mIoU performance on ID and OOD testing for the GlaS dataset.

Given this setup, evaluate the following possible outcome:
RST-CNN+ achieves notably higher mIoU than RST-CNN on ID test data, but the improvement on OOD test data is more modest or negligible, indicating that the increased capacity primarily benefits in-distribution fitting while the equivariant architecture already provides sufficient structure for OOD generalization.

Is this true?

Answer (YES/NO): NO